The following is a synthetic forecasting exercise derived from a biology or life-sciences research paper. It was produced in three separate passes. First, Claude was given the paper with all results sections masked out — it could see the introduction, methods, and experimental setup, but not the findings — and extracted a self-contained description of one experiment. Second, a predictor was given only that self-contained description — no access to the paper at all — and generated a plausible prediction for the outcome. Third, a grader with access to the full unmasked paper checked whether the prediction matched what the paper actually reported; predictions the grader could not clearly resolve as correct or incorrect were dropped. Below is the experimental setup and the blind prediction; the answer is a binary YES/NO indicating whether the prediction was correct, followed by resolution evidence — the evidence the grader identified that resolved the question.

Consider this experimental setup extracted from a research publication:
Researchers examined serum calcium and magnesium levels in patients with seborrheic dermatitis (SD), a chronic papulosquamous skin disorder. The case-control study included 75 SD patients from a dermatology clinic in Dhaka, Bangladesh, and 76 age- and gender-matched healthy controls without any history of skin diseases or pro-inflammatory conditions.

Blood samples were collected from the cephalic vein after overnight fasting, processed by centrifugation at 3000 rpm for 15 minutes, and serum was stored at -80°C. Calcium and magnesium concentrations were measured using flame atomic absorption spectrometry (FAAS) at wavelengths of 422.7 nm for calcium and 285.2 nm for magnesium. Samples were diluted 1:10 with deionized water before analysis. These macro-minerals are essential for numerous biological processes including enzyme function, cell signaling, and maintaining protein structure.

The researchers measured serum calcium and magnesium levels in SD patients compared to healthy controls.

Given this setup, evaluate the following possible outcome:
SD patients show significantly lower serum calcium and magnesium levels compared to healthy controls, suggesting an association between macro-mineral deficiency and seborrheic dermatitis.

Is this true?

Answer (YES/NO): NO